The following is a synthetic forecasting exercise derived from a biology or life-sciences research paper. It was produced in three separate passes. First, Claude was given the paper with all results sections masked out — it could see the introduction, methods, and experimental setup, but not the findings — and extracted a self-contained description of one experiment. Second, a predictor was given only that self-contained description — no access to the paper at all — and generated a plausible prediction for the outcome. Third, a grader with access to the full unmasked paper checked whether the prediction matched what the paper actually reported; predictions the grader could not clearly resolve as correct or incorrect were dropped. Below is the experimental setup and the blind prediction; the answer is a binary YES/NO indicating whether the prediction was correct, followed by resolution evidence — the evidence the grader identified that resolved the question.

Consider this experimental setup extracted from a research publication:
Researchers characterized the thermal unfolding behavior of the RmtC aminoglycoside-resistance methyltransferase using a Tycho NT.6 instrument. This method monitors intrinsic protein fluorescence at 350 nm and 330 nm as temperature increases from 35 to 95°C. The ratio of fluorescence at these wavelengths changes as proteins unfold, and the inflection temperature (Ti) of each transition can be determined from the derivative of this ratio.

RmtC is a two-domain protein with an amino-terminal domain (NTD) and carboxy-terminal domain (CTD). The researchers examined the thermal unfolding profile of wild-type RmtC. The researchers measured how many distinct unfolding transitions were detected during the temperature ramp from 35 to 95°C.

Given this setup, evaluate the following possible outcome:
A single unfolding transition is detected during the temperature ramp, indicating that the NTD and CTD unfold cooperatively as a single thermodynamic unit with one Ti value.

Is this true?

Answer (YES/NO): NO